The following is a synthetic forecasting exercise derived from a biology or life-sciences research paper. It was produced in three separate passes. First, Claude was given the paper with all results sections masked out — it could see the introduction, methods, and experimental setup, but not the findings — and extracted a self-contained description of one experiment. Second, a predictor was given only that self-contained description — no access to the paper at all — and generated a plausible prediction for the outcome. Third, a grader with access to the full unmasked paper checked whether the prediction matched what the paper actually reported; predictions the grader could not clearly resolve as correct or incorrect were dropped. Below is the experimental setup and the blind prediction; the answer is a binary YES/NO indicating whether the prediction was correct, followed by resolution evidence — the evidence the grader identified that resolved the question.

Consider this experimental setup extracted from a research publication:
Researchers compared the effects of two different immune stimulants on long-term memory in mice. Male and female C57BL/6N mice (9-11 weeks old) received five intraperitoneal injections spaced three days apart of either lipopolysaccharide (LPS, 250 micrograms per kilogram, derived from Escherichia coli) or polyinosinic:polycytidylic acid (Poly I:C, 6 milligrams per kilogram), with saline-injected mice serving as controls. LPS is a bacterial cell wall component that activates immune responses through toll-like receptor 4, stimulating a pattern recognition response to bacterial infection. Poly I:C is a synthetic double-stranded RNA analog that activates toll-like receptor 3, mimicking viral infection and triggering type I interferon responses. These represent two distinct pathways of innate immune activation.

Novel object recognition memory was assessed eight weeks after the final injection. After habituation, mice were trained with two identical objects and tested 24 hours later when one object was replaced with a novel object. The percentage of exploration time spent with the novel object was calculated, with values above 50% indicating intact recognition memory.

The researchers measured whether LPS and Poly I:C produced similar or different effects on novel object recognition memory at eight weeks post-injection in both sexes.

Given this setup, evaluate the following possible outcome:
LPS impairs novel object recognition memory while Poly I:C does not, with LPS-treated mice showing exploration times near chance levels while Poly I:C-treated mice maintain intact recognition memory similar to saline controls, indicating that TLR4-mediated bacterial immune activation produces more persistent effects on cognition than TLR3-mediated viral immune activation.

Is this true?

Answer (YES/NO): NO